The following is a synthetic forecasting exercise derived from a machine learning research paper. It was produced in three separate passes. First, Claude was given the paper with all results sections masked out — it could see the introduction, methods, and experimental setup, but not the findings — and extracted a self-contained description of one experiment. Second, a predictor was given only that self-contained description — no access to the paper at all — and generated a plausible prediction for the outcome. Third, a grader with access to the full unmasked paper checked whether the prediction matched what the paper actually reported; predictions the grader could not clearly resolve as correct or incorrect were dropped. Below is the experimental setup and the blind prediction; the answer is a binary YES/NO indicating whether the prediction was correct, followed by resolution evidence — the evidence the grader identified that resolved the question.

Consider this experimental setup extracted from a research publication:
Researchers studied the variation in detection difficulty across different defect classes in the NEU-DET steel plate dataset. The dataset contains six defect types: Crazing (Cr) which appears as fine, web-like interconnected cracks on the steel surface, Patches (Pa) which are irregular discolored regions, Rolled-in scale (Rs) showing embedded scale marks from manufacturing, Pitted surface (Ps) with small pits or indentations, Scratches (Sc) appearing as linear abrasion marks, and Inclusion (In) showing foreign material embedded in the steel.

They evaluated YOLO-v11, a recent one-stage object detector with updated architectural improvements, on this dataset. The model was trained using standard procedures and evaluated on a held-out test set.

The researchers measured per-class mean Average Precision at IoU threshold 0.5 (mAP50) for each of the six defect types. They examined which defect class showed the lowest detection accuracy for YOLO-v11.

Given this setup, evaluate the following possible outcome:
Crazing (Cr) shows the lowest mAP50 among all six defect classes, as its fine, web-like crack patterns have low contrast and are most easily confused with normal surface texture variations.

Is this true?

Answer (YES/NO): YES